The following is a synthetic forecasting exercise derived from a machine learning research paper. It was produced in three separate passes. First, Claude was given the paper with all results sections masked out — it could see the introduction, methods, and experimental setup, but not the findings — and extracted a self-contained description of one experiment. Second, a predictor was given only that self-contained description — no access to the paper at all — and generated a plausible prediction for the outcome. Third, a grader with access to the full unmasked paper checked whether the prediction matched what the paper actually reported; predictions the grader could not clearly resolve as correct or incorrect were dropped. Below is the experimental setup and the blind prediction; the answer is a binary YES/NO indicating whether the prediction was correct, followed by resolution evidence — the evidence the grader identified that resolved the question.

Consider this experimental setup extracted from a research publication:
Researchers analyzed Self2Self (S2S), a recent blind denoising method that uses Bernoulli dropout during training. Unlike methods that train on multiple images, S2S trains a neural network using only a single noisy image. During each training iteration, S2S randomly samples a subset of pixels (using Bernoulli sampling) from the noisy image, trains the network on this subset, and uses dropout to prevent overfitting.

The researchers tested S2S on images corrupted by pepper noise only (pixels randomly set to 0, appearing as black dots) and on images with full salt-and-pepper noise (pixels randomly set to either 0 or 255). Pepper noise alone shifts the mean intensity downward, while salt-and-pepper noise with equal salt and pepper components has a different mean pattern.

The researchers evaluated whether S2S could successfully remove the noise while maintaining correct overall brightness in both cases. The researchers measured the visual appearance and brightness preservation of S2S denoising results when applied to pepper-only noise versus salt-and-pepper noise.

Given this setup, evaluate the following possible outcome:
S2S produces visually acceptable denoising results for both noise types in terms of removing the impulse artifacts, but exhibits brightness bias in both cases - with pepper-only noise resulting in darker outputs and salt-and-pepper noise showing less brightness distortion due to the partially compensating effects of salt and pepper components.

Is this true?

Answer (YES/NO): NO